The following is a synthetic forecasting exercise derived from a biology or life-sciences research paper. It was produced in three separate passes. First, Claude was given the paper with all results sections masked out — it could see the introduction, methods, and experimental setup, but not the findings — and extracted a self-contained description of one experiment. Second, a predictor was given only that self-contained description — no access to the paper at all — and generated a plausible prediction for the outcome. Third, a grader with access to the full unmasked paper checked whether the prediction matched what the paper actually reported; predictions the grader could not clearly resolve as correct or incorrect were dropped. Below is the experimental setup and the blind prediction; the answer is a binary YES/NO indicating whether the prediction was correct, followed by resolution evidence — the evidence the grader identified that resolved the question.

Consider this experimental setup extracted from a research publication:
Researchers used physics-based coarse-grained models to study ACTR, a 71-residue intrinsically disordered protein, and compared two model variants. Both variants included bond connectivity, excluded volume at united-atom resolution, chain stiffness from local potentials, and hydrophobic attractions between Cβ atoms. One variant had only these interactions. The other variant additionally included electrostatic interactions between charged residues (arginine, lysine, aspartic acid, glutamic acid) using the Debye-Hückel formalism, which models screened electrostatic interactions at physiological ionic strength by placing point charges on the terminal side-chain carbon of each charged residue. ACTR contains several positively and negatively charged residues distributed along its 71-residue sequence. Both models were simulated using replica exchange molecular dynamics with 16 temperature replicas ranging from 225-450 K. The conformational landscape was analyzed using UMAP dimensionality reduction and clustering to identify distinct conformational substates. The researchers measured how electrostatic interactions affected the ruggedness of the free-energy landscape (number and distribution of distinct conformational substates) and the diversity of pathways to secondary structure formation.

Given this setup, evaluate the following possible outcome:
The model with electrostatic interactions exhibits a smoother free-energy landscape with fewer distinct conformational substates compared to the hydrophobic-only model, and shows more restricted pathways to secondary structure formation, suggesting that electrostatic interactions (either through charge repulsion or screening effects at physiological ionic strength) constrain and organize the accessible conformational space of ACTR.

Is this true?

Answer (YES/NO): NO